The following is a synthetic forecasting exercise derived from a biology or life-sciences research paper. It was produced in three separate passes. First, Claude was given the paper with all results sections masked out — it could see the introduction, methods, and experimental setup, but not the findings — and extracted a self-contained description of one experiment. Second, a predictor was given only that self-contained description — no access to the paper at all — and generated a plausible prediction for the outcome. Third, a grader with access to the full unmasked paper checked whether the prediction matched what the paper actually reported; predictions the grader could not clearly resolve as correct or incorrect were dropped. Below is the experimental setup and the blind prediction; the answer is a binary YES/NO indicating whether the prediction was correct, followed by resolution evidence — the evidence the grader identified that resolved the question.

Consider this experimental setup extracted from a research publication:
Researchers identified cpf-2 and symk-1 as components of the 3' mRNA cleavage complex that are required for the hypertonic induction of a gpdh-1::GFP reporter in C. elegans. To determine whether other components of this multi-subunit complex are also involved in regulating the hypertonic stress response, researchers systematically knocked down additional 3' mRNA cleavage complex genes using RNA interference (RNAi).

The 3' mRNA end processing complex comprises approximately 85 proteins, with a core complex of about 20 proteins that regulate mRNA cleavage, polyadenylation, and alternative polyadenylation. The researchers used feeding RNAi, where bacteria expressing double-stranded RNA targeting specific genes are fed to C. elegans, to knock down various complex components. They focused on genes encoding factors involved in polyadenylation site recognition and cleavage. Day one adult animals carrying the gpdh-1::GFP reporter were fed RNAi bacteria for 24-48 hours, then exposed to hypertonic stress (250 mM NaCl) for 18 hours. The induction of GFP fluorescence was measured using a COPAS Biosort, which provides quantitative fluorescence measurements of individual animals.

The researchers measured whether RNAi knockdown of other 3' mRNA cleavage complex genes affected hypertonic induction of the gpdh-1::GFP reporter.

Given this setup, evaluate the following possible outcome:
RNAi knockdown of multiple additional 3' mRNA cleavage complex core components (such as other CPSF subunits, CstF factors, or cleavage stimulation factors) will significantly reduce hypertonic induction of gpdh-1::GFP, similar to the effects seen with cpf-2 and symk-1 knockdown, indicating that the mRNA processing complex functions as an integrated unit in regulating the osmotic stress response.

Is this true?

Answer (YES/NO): NO